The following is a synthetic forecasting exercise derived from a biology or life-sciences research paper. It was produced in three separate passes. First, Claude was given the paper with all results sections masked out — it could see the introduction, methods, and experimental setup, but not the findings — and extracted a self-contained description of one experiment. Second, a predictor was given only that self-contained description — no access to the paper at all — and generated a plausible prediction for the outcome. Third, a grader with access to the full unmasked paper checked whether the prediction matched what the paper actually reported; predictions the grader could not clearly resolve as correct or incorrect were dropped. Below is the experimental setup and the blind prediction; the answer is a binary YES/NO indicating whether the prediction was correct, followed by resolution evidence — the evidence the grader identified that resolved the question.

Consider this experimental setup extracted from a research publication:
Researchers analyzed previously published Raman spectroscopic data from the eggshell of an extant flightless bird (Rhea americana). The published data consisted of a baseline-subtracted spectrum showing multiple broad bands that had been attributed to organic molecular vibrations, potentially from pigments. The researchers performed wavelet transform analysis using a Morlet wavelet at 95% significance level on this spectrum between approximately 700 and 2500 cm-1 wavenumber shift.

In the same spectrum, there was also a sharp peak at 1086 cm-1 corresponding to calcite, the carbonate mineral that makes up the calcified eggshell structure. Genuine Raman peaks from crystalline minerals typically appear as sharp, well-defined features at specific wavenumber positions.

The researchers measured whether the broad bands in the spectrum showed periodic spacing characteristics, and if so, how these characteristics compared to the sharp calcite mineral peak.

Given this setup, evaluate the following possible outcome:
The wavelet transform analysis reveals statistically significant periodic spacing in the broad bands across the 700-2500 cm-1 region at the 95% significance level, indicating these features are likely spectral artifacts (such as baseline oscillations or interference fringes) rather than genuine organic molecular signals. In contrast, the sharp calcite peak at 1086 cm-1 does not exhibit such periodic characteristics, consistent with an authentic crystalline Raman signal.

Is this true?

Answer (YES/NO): YES